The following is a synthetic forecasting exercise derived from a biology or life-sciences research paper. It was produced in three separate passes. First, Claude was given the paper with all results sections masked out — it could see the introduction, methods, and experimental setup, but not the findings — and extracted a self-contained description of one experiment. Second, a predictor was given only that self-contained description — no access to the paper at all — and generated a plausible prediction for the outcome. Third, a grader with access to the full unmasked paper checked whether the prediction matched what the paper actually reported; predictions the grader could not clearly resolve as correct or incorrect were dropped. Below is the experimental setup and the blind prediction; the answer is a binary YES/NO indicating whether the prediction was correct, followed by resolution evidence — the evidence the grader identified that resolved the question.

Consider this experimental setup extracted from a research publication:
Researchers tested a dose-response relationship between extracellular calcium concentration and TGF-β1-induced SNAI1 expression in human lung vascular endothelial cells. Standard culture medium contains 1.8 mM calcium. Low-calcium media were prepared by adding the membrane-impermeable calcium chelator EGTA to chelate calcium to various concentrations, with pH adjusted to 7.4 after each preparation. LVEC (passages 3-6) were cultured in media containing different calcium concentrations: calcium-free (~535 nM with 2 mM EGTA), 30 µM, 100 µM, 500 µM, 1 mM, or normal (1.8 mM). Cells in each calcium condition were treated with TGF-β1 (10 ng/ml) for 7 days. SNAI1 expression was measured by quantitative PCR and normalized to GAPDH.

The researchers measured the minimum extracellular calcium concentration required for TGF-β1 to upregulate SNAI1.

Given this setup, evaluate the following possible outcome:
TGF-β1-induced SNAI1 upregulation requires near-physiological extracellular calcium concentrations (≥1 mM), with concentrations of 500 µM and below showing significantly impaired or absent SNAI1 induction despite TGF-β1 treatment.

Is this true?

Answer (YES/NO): NO